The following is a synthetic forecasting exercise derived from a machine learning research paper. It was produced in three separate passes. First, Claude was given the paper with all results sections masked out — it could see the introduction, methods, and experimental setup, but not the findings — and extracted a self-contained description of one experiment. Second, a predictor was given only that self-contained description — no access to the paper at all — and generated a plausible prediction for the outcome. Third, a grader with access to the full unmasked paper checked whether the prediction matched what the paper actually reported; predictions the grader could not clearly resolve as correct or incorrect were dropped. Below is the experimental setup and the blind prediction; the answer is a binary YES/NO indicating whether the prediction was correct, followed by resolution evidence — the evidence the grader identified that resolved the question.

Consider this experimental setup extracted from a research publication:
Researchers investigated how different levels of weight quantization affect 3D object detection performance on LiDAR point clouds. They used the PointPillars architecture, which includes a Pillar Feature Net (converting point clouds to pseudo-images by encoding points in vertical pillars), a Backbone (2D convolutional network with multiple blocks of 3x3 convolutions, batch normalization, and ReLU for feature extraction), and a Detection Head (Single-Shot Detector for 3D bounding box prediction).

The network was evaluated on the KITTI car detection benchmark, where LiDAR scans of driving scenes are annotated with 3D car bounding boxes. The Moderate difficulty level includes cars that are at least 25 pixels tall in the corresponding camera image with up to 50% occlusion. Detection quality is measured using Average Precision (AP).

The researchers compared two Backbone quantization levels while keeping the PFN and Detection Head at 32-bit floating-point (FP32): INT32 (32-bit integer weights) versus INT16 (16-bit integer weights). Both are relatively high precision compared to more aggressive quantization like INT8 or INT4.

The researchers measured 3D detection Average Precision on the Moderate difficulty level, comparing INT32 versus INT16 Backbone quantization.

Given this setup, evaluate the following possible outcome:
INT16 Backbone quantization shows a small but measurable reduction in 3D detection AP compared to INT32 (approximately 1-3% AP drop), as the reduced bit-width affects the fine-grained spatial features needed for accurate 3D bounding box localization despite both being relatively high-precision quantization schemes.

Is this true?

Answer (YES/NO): NO